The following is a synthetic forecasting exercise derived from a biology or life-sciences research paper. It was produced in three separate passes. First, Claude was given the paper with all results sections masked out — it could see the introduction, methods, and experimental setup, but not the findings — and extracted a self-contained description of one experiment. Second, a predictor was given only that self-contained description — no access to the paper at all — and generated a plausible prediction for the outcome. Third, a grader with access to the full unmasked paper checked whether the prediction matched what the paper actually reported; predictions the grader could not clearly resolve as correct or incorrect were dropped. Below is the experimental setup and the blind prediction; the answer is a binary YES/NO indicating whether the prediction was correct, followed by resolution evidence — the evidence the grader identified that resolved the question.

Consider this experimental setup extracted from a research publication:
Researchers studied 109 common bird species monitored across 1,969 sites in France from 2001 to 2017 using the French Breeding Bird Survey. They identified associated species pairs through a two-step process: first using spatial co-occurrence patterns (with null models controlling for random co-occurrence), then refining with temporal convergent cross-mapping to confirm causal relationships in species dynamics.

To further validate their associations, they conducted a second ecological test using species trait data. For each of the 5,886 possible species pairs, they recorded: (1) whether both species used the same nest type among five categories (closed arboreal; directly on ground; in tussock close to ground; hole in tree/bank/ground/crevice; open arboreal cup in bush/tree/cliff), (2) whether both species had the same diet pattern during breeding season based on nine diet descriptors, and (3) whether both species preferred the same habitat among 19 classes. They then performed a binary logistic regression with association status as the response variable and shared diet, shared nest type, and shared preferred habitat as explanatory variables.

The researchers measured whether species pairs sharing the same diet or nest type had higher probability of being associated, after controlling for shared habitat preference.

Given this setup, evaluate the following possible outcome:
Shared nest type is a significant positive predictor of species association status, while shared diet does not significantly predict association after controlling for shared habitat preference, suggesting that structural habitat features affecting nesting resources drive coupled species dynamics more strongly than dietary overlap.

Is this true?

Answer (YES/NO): NO